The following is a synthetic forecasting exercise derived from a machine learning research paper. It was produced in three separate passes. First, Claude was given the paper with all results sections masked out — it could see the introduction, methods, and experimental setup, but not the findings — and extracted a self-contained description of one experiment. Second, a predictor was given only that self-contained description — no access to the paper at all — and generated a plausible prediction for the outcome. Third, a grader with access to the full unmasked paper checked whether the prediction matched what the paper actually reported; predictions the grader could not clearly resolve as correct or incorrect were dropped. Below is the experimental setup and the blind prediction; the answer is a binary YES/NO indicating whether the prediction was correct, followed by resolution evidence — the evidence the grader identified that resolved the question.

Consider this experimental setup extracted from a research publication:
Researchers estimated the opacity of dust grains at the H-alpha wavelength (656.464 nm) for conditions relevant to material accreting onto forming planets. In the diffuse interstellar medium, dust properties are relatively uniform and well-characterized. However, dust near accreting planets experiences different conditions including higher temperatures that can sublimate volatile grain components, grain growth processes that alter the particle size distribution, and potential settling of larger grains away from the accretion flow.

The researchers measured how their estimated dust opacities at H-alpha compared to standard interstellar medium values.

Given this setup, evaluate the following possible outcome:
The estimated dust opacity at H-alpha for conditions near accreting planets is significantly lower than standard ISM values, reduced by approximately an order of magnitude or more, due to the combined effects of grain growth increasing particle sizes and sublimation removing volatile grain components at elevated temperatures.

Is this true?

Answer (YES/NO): NO